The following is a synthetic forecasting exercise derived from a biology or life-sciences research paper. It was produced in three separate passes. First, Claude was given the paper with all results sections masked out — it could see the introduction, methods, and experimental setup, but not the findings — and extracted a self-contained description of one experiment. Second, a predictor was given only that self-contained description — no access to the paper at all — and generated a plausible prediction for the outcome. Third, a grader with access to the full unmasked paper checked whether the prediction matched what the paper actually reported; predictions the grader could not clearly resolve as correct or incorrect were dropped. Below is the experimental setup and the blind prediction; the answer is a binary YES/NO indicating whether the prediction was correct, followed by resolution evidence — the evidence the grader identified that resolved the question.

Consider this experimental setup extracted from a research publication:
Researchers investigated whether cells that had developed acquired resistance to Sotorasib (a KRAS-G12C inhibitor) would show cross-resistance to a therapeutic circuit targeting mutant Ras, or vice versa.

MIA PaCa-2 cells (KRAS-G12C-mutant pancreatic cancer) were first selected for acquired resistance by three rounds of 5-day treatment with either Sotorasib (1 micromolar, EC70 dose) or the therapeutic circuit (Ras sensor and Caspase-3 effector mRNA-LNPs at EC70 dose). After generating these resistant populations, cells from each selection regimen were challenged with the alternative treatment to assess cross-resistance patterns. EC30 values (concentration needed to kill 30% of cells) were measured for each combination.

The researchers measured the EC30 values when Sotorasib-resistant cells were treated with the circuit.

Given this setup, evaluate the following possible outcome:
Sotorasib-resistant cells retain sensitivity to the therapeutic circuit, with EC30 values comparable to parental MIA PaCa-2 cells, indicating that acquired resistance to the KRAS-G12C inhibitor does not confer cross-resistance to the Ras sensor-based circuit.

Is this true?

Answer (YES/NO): NO